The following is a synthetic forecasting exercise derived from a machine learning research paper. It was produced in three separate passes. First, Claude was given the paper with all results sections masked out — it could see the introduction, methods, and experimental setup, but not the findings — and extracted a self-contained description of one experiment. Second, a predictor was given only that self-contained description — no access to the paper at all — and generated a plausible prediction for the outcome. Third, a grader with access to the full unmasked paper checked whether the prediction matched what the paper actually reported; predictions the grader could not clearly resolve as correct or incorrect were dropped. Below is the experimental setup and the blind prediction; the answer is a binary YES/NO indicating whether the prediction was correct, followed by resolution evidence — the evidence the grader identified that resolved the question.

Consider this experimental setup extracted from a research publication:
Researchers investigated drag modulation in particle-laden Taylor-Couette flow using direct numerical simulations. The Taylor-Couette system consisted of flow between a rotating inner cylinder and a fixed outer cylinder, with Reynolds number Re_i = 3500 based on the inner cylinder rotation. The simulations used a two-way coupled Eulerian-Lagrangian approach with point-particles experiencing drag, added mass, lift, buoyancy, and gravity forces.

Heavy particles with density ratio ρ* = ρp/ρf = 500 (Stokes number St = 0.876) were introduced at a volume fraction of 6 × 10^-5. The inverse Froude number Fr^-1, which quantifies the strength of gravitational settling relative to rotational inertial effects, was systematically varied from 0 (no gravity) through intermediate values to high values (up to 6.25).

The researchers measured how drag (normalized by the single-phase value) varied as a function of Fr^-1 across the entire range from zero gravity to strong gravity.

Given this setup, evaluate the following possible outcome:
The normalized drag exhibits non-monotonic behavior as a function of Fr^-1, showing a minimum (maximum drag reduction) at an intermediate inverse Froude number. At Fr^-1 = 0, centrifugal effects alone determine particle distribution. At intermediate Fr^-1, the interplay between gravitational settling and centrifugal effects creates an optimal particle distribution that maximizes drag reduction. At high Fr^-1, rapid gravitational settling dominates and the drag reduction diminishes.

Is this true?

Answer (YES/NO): NO